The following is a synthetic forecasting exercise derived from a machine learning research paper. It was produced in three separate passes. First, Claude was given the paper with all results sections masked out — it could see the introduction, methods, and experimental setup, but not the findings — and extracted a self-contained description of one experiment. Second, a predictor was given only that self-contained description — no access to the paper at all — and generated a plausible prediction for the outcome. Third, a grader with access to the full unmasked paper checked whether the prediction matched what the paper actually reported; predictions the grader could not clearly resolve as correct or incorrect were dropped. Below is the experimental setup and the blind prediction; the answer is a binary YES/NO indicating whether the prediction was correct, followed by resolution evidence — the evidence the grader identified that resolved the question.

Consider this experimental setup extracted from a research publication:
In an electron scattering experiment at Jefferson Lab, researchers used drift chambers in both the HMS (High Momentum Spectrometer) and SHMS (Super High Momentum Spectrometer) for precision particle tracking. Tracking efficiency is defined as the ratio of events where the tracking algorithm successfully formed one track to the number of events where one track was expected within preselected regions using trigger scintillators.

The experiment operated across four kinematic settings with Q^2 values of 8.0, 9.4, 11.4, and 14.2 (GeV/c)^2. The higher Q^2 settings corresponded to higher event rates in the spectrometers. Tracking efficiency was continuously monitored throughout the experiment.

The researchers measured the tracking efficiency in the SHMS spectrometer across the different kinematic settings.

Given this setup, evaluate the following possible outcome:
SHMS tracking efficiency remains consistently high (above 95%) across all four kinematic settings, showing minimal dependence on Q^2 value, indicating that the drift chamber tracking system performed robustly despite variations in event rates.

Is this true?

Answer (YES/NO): NO